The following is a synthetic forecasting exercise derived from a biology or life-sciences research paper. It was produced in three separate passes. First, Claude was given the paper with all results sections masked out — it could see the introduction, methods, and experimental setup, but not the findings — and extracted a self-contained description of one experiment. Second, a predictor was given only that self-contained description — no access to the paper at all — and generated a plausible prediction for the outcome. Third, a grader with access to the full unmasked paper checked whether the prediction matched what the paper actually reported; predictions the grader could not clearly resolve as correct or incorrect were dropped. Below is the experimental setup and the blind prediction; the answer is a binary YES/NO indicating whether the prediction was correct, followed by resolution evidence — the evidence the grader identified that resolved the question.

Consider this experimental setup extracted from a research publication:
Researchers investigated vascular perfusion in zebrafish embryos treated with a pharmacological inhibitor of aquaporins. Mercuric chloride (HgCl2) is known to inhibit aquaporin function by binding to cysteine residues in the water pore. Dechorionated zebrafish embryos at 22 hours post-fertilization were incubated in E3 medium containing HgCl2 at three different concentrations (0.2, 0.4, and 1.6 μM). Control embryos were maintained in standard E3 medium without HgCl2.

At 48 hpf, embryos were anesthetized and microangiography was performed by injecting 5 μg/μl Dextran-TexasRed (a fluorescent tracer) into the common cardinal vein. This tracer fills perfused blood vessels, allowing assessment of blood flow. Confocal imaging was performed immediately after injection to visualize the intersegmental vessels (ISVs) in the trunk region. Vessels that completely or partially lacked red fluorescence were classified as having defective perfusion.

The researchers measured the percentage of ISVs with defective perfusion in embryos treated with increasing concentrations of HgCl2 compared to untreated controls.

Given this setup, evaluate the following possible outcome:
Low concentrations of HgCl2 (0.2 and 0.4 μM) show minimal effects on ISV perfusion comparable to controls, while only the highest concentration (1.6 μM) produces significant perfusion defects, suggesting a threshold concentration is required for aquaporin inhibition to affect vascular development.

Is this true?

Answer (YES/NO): NO